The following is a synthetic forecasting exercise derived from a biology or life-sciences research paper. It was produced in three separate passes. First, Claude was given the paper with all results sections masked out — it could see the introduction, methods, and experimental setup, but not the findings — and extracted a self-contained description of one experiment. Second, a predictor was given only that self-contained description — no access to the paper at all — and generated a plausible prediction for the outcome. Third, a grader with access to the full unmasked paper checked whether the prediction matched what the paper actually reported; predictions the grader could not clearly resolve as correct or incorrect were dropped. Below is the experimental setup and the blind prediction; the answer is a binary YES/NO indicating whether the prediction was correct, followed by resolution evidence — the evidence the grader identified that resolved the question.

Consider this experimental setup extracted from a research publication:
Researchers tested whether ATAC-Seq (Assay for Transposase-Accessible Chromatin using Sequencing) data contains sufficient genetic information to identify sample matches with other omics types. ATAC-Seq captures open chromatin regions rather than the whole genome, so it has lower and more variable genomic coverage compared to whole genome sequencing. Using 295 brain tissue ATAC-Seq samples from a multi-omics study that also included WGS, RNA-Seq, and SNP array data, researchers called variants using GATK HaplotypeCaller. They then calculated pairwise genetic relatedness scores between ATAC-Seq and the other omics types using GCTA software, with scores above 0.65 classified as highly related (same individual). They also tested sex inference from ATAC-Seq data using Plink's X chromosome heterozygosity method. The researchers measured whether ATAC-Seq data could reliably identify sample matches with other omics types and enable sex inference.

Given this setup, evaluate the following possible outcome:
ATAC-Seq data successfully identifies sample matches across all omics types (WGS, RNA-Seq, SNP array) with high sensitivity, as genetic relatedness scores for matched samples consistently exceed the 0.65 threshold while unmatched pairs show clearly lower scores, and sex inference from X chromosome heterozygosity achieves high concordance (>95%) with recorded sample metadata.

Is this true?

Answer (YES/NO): NO